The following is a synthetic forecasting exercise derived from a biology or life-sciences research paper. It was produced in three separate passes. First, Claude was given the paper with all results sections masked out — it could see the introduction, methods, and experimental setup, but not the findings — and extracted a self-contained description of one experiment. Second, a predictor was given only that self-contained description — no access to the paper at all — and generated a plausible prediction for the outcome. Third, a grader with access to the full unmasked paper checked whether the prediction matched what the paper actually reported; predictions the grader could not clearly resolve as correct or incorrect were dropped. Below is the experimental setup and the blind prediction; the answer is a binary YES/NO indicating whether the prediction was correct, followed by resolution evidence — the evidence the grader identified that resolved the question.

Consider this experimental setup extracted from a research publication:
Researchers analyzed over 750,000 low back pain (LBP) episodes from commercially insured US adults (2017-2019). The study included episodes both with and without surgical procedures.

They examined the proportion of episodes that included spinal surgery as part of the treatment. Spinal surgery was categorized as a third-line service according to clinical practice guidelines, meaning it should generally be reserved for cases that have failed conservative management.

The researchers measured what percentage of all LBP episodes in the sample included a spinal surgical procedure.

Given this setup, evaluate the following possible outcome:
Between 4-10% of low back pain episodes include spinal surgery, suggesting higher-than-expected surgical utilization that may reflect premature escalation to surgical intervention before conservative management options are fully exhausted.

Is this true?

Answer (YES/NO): NO